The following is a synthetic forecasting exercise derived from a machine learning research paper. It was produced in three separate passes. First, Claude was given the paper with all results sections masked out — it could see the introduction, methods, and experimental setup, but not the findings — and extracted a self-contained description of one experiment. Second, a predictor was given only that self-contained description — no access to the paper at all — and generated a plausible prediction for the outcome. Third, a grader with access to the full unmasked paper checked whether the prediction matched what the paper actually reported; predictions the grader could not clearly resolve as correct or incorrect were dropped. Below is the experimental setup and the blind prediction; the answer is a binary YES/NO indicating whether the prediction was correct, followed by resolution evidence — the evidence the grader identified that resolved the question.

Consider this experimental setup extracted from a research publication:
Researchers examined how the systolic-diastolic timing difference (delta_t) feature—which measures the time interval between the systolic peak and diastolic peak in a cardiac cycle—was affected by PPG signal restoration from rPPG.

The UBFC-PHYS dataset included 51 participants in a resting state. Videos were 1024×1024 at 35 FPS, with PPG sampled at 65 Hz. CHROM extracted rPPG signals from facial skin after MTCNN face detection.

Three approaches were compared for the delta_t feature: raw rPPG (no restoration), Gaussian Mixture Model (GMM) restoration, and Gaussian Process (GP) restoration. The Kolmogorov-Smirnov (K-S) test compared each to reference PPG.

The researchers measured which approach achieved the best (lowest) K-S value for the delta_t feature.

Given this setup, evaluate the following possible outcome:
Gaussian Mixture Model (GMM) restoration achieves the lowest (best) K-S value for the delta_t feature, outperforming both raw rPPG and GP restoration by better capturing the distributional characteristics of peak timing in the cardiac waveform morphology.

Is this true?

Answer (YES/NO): NO